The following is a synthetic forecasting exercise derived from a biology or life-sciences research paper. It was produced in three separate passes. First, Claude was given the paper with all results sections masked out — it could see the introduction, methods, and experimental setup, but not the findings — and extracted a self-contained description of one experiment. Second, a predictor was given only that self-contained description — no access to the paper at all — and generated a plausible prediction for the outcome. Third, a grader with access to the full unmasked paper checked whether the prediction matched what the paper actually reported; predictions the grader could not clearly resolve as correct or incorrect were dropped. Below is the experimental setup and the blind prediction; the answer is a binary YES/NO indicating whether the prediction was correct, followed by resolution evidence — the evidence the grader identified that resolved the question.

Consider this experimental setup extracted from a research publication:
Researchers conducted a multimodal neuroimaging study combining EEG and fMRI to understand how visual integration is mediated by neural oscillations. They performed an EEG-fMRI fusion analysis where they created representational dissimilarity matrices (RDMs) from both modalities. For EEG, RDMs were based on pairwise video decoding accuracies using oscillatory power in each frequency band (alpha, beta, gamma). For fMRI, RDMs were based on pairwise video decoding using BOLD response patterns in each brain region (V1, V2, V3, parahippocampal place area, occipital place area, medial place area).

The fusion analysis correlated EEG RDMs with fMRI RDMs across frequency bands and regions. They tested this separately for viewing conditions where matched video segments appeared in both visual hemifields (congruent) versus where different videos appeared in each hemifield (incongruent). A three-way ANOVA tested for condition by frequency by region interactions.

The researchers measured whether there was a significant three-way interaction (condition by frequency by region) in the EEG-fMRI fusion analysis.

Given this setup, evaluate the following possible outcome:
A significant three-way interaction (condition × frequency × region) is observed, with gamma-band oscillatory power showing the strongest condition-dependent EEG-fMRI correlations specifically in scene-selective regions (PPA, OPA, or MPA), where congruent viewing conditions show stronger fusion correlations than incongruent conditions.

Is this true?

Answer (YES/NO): NO